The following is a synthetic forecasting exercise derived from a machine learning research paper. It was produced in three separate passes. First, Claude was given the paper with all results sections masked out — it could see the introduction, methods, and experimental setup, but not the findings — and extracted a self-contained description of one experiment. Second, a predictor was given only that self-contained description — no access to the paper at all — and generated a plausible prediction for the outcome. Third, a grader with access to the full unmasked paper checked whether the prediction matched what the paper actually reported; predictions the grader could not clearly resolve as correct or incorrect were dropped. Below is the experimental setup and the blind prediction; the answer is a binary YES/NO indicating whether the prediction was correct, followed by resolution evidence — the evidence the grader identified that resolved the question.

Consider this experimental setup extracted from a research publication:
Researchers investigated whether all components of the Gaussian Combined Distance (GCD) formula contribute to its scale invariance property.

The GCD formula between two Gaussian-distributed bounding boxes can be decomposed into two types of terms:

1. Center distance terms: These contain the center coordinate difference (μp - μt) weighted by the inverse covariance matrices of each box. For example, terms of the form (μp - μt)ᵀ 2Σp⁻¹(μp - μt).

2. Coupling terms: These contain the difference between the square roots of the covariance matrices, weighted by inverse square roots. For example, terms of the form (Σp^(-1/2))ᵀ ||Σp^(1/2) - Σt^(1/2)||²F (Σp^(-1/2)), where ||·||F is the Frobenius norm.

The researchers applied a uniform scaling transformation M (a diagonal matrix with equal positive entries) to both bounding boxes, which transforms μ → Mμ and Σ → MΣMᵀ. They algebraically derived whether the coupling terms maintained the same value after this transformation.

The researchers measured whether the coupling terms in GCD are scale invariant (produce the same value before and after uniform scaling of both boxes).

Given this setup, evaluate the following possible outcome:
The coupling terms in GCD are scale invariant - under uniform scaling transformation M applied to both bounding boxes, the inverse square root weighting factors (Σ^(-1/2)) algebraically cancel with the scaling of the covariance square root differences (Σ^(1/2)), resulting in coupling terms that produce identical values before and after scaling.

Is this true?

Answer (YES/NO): YES